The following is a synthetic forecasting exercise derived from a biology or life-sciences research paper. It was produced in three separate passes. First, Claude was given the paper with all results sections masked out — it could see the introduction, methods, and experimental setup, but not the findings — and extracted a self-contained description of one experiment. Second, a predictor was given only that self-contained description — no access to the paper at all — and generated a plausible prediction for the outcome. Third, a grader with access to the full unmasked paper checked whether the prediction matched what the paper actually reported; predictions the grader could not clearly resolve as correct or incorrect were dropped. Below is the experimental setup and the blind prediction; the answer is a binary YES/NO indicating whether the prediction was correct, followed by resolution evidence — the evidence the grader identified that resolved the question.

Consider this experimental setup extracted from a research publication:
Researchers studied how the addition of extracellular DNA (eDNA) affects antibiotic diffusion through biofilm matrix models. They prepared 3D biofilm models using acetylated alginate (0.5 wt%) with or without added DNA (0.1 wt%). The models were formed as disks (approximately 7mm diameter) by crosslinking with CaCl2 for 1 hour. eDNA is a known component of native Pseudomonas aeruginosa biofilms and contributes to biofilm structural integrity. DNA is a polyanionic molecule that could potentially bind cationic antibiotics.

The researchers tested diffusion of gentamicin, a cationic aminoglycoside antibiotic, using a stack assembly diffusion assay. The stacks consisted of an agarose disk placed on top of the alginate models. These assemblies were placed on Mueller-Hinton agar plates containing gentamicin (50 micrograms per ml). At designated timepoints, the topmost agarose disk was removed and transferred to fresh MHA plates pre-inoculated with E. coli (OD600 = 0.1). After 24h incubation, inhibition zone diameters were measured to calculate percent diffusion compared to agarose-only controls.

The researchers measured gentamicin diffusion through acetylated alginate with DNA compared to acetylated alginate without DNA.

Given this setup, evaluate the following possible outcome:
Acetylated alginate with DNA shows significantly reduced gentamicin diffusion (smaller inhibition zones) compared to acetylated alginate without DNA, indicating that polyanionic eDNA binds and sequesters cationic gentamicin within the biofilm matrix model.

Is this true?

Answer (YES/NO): YES